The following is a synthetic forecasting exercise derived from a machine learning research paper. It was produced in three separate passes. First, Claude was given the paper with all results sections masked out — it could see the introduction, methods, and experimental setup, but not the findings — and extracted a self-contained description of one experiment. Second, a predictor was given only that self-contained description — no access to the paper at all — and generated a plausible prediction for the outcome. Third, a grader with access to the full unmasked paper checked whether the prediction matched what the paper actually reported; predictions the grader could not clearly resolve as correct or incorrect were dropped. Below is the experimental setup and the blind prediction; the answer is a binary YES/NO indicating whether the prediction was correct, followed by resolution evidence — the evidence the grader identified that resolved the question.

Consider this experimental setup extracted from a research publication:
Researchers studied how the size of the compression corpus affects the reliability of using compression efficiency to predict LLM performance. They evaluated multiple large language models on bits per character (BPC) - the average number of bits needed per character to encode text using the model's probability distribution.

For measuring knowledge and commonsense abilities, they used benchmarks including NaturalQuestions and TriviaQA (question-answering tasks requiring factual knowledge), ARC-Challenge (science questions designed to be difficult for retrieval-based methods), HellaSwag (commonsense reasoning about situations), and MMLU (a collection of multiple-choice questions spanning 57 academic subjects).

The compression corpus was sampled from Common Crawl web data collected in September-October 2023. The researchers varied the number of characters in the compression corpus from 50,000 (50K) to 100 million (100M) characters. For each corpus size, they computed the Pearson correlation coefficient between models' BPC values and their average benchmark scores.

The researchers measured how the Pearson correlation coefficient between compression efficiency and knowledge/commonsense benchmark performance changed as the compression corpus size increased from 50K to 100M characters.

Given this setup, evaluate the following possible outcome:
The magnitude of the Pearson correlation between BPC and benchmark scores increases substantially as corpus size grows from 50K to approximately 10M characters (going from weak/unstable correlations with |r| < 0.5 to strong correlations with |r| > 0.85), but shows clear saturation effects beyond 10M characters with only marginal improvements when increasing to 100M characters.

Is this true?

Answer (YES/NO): NO